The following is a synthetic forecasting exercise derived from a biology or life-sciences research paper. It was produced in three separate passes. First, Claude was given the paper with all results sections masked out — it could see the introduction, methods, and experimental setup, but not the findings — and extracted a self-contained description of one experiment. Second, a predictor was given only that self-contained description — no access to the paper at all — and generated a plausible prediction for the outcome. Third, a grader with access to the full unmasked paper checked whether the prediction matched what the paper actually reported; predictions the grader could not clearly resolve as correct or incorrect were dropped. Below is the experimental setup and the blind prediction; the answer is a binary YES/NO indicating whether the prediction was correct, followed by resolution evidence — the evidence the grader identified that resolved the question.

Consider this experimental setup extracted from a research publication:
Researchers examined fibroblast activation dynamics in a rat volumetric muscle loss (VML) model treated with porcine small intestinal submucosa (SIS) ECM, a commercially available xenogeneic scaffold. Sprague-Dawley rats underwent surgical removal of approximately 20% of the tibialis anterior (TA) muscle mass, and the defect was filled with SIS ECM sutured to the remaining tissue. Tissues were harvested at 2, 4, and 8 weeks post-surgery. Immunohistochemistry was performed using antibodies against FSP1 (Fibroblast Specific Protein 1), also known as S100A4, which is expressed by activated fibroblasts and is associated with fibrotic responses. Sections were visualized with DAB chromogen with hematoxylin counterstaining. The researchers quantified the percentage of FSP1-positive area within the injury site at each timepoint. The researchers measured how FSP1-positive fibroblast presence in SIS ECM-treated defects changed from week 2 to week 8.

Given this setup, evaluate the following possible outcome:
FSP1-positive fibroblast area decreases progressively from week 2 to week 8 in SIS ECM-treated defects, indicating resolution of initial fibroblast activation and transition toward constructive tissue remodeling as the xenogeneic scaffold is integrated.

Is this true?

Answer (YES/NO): NO